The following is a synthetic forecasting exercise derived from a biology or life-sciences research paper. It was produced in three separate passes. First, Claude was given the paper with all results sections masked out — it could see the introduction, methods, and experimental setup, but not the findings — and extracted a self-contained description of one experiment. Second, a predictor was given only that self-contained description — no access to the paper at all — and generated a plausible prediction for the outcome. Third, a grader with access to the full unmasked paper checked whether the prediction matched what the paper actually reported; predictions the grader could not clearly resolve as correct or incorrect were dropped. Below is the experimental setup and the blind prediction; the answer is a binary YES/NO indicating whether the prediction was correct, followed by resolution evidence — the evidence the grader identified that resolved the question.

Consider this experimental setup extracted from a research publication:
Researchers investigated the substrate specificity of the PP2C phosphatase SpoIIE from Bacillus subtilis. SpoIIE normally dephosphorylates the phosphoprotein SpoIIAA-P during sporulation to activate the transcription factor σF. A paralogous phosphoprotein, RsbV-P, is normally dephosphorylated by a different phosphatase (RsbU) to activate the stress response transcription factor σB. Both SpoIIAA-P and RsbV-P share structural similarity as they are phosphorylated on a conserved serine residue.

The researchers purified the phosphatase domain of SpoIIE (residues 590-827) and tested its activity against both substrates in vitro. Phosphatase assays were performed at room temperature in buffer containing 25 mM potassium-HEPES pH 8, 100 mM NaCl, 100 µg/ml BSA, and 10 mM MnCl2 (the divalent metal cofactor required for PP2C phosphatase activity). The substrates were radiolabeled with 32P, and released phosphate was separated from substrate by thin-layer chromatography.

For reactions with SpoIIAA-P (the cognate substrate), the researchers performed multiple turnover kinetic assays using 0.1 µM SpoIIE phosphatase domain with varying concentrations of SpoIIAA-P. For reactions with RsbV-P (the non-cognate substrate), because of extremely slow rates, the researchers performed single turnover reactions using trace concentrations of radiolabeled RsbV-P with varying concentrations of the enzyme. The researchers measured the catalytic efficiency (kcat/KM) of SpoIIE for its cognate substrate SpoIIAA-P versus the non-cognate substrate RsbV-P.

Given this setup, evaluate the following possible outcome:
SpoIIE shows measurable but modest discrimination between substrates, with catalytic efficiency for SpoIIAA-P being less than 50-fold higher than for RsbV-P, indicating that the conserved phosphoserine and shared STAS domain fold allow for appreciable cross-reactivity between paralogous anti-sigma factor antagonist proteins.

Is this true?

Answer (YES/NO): NO